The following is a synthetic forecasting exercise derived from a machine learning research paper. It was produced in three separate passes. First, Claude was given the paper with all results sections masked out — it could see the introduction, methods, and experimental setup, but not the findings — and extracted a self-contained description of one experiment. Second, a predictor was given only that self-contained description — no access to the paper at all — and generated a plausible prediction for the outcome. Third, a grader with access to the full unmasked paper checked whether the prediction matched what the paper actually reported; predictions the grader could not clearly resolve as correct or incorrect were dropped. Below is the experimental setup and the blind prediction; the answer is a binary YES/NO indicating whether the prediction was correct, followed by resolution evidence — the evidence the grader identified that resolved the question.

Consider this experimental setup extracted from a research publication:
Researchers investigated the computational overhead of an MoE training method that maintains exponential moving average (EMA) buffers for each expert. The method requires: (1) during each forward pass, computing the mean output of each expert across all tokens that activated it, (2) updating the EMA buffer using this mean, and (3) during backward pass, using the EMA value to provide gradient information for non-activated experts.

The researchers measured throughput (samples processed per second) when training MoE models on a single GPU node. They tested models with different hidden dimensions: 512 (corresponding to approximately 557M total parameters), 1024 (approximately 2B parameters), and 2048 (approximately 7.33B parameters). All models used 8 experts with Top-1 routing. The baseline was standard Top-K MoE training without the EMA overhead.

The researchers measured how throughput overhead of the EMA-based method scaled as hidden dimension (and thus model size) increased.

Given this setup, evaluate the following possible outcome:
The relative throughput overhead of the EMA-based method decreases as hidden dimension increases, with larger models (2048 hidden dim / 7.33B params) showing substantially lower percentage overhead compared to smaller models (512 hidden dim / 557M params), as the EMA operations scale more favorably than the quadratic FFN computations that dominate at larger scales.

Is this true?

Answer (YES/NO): YES